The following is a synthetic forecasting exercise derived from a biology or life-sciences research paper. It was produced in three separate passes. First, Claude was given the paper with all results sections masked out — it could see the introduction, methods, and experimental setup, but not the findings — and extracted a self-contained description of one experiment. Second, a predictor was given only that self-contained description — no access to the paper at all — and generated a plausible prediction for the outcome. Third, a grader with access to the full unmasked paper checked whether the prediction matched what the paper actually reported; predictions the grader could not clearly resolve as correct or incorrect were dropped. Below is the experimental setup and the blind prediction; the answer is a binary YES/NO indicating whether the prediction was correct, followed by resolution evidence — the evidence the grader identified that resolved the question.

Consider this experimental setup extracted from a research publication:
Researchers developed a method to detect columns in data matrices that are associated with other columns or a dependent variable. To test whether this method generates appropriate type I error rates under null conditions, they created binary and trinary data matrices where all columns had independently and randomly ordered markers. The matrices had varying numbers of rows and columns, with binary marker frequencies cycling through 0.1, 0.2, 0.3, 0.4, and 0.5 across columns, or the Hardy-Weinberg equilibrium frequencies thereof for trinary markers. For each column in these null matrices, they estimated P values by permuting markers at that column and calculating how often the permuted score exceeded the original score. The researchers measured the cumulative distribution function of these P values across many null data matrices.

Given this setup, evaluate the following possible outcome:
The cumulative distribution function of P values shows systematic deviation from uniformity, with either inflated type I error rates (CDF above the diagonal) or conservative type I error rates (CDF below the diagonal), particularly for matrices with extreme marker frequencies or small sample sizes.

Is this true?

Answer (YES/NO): NO